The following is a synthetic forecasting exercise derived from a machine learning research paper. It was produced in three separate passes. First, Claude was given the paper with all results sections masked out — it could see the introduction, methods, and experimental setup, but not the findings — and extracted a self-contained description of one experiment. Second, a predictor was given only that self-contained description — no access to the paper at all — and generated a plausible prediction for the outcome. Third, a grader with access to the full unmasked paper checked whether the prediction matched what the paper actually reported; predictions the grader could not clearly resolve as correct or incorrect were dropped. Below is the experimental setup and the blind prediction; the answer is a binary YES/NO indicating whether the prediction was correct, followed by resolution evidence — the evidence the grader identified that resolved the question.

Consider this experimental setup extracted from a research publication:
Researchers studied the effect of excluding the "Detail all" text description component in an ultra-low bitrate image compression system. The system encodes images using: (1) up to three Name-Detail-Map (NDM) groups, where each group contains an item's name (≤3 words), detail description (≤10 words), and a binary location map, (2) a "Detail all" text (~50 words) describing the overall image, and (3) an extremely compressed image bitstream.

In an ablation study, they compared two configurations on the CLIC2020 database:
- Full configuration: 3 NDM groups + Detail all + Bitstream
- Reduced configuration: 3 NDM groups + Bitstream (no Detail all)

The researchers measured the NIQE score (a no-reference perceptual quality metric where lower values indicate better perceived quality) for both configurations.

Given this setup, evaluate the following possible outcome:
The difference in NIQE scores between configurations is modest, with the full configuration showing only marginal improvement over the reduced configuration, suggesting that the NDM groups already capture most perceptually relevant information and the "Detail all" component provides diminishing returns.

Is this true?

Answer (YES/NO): NO